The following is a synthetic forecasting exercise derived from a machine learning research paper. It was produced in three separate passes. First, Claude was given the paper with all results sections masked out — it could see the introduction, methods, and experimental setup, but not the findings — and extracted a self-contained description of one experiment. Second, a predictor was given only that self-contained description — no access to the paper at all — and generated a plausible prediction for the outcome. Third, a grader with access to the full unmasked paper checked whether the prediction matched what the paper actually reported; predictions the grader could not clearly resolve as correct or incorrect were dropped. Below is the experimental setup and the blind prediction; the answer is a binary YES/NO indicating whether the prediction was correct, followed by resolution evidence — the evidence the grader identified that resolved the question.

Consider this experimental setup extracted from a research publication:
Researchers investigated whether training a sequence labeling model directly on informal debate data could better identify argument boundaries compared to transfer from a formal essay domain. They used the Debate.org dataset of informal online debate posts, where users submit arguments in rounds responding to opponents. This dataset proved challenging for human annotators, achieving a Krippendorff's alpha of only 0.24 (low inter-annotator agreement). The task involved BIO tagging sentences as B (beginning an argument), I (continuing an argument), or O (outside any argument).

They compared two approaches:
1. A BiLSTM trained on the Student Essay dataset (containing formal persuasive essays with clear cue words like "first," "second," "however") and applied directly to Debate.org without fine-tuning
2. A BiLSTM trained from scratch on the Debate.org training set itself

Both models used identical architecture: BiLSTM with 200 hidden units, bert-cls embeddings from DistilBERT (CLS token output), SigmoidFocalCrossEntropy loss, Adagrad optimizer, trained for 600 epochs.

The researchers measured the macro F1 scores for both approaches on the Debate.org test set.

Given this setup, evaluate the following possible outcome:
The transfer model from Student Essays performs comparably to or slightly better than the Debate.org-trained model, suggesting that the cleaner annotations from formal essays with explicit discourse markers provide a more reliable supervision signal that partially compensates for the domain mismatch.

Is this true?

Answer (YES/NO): NO